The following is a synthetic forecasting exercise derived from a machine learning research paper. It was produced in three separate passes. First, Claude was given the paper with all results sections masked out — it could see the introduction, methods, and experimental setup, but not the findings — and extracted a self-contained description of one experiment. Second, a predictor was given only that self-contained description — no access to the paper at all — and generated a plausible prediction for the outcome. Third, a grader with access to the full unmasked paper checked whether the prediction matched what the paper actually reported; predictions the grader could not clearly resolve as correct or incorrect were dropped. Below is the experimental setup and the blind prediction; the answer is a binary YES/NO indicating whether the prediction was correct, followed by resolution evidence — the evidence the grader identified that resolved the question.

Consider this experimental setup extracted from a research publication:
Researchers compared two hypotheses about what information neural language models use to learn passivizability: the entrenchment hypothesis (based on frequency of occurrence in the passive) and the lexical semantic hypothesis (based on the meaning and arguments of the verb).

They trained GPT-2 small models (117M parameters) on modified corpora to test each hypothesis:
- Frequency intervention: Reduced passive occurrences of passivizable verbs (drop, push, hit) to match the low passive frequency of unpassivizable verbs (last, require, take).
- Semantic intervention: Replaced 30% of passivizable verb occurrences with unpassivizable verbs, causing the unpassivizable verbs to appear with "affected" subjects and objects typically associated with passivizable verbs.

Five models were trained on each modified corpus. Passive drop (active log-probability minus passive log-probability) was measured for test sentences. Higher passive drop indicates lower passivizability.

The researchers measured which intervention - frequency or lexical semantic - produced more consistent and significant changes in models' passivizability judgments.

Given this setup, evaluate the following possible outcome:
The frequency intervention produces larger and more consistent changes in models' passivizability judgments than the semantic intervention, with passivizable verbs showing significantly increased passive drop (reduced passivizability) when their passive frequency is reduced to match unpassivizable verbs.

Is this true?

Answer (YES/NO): YES